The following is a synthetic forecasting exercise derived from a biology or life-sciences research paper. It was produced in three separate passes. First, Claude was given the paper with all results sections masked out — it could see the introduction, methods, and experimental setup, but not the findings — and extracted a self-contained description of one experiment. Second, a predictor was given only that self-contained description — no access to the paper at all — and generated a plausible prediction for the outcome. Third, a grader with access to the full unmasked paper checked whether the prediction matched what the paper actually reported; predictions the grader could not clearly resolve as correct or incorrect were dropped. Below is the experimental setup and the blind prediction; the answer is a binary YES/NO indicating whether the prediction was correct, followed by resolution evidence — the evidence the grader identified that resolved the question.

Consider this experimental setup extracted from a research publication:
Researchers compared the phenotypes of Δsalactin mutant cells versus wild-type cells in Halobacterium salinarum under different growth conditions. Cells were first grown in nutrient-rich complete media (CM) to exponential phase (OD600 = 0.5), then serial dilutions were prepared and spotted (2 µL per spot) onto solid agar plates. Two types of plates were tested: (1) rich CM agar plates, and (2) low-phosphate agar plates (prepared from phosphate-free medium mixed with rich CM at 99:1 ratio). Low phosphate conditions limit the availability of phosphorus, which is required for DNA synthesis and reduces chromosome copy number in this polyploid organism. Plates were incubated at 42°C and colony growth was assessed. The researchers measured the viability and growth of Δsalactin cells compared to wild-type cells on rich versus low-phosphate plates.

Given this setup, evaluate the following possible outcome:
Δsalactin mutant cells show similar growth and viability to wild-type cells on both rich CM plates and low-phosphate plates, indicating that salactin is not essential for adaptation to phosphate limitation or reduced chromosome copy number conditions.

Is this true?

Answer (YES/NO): NO